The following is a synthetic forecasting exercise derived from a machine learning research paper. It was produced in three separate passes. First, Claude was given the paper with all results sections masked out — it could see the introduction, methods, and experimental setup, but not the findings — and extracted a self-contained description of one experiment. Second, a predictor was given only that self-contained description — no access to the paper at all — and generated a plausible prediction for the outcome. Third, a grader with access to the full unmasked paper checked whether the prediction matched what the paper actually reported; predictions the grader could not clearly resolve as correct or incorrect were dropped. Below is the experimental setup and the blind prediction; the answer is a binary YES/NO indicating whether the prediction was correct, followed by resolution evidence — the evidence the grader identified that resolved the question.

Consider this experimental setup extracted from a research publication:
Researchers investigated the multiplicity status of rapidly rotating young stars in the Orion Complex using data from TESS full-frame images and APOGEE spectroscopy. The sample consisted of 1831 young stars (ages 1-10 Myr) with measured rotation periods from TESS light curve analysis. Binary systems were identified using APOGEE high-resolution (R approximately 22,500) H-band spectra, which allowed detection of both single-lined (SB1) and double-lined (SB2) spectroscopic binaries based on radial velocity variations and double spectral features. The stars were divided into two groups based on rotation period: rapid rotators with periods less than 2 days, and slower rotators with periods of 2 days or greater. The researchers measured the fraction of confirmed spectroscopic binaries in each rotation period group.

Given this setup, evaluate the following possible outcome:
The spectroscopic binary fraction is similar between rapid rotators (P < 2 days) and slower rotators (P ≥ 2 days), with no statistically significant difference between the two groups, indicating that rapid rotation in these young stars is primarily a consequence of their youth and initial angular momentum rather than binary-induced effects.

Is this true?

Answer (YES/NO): NO